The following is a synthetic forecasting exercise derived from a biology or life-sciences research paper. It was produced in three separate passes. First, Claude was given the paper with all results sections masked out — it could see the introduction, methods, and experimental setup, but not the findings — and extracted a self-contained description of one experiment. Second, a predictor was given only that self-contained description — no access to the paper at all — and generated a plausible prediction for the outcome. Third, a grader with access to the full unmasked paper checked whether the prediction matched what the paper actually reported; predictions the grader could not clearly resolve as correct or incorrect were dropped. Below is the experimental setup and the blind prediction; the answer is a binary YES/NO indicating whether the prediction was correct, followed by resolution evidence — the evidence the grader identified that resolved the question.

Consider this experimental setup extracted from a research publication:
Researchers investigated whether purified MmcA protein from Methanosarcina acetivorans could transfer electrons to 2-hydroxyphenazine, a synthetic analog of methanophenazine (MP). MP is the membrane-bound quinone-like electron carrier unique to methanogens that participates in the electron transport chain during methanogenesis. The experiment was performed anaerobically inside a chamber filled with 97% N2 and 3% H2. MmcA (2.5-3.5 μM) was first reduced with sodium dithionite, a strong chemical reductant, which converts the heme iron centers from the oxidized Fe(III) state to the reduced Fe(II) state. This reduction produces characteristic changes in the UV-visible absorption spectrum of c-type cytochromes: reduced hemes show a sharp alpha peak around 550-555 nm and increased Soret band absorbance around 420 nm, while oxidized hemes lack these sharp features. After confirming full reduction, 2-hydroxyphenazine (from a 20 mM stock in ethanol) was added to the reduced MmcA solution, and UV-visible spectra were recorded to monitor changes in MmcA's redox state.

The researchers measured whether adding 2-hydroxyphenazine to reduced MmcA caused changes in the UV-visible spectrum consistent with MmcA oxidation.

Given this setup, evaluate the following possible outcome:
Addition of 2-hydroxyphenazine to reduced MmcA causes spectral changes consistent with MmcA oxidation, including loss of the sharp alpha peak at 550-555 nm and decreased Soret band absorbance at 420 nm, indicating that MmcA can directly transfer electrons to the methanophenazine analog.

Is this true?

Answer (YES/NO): YES